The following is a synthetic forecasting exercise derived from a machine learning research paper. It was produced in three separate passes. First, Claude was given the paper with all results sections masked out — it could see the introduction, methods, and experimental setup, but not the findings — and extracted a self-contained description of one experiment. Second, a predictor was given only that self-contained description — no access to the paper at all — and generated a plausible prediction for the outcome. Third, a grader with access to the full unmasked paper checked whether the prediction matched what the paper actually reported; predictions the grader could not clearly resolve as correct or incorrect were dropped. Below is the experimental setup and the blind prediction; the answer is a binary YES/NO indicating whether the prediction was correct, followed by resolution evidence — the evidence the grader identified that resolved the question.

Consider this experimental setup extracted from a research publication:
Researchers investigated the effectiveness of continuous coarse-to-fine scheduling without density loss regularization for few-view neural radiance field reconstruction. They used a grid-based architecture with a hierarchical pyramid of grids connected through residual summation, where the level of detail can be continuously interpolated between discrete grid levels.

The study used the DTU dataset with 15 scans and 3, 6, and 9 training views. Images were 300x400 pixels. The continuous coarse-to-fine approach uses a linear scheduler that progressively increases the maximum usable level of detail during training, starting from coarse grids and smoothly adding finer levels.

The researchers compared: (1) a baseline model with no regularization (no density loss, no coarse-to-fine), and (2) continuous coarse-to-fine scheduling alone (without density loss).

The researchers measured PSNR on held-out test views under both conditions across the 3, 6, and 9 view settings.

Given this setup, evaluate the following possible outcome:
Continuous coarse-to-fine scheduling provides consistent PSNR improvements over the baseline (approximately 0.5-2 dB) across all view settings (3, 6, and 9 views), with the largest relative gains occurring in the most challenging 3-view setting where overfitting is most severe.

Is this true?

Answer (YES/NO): YES